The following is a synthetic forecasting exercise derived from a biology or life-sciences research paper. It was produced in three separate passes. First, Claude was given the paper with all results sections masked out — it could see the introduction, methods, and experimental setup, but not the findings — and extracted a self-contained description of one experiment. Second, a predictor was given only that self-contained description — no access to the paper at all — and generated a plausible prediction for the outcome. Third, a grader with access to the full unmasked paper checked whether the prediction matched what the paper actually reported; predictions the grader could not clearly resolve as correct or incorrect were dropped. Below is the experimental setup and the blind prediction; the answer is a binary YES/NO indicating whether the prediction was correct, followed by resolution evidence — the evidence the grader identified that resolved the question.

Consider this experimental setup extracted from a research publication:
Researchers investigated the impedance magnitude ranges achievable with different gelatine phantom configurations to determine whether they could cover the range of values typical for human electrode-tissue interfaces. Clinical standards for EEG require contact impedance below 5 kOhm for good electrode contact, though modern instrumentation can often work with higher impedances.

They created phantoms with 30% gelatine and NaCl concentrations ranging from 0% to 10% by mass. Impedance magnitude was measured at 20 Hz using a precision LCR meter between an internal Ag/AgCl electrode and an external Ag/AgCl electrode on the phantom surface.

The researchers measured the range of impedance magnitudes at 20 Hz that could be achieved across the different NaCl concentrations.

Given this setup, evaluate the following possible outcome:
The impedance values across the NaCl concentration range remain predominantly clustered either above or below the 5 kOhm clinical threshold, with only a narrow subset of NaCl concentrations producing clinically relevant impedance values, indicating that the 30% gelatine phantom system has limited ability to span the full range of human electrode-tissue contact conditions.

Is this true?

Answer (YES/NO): NO